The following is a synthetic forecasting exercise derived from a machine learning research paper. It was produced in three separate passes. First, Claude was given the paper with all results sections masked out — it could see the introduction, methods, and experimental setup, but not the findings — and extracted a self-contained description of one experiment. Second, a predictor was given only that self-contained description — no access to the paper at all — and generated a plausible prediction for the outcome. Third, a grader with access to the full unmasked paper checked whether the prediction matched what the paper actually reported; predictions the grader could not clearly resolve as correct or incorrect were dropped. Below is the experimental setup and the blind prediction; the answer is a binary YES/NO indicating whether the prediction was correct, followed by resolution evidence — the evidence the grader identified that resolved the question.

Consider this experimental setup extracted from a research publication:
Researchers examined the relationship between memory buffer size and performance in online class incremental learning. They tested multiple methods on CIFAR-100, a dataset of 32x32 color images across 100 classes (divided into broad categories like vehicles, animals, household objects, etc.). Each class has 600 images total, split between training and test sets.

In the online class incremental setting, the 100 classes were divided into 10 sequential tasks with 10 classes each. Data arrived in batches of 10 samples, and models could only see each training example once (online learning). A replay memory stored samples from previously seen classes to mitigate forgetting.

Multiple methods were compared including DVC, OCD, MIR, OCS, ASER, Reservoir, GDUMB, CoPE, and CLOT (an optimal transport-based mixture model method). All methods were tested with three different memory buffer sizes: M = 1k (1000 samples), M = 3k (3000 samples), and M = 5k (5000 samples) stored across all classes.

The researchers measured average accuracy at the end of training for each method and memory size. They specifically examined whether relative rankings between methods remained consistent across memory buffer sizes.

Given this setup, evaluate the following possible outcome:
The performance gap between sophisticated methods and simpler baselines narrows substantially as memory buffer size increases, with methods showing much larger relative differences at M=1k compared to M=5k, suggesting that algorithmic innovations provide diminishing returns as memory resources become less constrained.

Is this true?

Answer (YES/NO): NO